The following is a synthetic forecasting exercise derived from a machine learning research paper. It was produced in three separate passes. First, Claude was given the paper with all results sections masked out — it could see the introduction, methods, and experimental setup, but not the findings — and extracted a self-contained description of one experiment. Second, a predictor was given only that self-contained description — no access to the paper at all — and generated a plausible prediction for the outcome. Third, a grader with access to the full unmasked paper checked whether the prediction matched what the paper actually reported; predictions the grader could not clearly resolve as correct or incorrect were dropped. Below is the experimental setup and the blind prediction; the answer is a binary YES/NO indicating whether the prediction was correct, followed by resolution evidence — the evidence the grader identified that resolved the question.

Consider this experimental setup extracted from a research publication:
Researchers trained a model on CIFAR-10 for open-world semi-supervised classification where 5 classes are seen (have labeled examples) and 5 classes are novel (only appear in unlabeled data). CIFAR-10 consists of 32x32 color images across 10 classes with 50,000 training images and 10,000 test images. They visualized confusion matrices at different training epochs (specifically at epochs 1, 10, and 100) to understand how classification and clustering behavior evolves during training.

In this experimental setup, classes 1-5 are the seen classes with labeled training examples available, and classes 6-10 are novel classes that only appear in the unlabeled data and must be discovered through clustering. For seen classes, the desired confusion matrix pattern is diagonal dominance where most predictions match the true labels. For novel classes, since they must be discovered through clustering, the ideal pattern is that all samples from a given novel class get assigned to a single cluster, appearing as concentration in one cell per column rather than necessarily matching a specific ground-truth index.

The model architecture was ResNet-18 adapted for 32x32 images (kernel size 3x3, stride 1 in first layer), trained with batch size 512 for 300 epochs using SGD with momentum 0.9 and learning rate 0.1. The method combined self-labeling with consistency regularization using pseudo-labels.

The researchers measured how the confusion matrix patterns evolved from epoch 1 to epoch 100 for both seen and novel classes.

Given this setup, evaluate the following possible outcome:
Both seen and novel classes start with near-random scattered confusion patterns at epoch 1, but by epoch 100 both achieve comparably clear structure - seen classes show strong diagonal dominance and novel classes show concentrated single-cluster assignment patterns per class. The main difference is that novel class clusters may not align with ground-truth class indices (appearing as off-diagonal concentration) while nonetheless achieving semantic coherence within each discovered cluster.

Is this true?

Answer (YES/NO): NO